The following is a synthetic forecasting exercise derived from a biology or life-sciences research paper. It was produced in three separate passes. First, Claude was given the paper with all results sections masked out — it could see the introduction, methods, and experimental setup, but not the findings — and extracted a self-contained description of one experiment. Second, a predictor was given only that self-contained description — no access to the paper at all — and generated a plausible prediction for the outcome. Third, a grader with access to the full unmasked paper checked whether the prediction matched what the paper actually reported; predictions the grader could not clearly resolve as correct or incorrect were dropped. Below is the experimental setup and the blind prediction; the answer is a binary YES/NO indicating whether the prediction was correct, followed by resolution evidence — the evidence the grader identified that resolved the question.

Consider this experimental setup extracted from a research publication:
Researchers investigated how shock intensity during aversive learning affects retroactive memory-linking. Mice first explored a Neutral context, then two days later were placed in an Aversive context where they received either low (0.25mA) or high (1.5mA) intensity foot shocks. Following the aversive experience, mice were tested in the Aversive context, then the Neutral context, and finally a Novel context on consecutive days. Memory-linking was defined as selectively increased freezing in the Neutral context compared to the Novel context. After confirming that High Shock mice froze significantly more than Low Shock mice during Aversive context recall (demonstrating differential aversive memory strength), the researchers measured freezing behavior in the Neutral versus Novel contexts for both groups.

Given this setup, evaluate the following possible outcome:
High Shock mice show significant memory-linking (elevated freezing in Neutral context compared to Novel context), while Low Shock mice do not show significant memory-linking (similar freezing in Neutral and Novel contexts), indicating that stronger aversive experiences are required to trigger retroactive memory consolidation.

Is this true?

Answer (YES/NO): YES